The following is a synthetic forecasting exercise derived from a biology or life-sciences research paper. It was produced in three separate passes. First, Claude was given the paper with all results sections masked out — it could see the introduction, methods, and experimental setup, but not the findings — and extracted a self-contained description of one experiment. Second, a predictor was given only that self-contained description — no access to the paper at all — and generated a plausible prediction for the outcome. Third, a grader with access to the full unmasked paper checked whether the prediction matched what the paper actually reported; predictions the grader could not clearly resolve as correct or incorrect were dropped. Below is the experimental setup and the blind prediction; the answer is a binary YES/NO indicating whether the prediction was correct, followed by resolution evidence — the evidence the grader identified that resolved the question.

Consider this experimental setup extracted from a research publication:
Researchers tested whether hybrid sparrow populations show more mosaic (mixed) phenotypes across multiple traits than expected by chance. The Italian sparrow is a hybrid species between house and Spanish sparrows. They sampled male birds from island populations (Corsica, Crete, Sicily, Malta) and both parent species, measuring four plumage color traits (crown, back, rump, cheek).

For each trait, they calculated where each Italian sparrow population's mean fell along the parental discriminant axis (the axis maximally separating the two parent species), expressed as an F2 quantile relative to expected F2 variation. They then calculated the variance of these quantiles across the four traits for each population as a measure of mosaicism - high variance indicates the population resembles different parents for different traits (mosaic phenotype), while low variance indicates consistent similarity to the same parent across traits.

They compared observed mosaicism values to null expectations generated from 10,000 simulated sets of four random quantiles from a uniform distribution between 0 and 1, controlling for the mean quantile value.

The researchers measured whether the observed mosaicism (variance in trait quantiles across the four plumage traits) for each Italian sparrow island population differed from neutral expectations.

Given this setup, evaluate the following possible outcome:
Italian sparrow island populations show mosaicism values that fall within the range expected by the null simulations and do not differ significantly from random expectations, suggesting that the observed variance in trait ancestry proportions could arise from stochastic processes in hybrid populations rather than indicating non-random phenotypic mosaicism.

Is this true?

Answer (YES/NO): NO